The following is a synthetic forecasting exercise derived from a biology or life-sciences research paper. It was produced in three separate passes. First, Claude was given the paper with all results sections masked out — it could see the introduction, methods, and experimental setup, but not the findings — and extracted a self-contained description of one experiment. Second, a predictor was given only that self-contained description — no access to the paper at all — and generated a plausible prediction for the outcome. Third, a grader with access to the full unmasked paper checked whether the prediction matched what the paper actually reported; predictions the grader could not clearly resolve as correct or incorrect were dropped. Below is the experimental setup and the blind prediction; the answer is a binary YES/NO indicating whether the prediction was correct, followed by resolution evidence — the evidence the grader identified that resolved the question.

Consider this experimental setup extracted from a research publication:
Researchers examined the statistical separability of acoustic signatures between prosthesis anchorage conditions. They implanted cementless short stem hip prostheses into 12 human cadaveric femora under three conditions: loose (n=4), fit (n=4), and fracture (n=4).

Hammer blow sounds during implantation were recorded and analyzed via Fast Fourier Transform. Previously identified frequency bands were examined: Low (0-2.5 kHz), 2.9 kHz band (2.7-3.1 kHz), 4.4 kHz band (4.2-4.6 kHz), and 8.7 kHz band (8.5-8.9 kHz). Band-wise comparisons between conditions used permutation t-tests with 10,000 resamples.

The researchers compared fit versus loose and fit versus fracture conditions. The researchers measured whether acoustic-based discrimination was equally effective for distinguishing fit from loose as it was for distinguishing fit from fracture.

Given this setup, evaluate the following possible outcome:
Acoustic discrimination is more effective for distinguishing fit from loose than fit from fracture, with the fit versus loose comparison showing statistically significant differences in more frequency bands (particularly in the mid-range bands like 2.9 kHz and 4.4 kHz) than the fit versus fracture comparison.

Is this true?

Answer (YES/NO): NO